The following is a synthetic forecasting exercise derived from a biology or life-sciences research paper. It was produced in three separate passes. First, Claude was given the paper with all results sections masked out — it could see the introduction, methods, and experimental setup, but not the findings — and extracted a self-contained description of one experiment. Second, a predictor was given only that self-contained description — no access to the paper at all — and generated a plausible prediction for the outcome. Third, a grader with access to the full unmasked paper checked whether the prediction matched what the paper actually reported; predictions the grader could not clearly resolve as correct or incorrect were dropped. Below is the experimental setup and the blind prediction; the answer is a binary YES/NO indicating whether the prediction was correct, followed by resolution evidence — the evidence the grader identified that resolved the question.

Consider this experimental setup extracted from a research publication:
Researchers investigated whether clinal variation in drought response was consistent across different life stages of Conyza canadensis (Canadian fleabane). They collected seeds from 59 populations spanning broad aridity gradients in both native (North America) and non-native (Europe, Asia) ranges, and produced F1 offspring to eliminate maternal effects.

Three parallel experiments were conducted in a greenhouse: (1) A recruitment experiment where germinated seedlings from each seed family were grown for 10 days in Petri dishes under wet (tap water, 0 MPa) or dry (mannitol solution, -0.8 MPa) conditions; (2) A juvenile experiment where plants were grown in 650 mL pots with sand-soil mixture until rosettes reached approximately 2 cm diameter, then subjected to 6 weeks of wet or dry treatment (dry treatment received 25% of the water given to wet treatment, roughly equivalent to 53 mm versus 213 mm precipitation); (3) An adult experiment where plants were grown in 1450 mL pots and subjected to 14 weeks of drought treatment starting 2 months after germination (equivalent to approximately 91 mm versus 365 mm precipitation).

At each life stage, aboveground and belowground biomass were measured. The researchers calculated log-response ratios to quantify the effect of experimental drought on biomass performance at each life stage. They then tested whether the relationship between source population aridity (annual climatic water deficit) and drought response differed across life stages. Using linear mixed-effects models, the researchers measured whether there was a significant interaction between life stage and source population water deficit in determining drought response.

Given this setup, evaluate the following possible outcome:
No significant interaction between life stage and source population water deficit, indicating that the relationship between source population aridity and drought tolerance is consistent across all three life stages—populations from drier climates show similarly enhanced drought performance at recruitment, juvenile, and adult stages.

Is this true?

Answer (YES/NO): NO